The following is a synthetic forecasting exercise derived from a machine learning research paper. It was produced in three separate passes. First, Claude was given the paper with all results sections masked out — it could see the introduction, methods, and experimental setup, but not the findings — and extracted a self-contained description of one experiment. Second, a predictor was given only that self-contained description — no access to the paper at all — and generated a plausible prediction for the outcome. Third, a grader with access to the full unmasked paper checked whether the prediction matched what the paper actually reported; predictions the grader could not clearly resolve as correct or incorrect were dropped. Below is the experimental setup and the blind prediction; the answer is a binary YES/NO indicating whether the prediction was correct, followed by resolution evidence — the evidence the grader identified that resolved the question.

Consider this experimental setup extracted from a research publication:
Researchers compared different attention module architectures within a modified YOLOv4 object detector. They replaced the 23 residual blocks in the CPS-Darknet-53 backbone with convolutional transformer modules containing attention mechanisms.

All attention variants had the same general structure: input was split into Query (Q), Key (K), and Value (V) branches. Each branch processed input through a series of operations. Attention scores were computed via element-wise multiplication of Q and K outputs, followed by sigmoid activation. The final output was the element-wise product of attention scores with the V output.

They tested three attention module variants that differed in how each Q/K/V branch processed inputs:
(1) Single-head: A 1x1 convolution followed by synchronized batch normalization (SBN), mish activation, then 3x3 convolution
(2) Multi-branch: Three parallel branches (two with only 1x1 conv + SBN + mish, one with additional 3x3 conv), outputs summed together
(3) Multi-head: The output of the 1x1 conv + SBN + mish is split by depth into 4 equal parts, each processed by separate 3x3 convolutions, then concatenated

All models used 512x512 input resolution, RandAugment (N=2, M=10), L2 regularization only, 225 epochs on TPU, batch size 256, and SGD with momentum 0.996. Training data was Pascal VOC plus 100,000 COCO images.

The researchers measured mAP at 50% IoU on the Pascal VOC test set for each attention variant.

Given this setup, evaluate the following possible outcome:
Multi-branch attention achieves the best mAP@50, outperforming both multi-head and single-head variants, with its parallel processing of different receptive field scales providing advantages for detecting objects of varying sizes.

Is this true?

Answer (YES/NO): NO